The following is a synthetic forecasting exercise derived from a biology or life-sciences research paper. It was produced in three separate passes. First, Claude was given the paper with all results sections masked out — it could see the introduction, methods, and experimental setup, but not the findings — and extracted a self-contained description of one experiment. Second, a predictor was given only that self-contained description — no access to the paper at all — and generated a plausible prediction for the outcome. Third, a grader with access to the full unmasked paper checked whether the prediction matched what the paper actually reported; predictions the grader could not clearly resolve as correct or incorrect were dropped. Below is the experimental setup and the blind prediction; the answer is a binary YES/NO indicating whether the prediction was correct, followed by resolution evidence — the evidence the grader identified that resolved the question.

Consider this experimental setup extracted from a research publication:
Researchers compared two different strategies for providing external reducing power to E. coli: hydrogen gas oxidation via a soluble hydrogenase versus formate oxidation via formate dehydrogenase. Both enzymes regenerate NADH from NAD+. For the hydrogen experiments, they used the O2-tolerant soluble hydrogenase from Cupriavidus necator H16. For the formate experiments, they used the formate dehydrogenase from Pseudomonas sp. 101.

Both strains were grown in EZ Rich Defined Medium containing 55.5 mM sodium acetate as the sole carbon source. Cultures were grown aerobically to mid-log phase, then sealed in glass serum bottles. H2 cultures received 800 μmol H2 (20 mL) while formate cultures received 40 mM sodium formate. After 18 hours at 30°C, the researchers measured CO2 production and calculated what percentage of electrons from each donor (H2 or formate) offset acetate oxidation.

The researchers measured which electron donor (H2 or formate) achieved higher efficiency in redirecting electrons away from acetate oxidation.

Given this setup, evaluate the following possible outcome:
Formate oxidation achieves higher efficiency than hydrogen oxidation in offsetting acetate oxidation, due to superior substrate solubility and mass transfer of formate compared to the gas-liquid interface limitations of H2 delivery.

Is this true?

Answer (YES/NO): YES